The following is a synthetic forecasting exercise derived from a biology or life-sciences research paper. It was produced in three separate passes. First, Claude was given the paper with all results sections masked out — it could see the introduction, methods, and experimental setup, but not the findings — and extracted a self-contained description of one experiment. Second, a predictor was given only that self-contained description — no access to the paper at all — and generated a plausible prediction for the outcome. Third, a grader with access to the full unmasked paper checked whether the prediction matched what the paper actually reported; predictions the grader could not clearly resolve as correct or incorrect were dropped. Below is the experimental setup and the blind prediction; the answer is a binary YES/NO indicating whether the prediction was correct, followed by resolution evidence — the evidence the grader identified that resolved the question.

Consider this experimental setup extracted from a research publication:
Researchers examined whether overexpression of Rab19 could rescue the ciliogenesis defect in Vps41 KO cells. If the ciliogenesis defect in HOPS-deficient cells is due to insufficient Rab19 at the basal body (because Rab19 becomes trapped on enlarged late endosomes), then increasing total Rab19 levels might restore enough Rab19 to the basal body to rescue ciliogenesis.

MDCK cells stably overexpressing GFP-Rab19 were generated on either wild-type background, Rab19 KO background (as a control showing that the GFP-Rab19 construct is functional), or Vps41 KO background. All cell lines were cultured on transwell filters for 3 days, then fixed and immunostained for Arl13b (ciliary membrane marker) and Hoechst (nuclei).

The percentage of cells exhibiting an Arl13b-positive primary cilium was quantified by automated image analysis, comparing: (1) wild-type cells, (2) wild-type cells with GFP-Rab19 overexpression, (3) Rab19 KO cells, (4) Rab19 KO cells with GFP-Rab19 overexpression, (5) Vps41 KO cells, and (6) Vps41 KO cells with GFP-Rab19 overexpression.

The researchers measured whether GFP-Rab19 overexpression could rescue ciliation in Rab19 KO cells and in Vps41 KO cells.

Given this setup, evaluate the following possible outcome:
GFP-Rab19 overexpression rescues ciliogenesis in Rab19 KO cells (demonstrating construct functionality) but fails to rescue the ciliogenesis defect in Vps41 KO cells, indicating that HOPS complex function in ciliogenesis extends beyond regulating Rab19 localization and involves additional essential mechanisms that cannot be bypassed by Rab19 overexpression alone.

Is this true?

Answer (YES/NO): NO